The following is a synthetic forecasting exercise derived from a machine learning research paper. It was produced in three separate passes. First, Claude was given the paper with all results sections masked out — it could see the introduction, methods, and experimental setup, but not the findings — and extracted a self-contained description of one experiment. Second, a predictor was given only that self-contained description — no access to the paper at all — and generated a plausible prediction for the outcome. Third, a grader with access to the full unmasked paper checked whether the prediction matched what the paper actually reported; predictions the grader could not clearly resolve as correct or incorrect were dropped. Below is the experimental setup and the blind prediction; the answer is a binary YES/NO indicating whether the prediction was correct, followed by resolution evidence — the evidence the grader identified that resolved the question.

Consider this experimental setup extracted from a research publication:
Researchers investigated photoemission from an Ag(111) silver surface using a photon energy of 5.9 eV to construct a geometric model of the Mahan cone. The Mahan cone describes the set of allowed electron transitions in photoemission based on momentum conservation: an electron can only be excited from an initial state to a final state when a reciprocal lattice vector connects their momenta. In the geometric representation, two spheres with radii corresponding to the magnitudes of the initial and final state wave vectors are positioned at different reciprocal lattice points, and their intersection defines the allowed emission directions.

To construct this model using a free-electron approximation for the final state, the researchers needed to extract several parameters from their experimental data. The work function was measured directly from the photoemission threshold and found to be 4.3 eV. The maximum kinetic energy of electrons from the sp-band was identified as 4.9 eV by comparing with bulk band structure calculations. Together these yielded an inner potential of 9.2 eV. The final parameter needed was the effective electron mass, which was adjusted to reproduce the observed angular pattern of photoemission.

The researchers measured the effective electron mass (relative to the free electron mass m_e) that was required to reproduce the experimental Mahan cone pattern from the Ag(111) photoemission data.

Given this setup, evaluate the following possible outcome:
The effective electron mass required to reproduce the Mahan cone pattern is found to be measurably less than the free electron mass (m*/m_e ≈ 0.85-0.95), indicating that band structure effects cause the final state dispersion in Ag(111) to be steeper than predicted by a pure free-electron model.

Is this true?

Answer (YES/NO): NO